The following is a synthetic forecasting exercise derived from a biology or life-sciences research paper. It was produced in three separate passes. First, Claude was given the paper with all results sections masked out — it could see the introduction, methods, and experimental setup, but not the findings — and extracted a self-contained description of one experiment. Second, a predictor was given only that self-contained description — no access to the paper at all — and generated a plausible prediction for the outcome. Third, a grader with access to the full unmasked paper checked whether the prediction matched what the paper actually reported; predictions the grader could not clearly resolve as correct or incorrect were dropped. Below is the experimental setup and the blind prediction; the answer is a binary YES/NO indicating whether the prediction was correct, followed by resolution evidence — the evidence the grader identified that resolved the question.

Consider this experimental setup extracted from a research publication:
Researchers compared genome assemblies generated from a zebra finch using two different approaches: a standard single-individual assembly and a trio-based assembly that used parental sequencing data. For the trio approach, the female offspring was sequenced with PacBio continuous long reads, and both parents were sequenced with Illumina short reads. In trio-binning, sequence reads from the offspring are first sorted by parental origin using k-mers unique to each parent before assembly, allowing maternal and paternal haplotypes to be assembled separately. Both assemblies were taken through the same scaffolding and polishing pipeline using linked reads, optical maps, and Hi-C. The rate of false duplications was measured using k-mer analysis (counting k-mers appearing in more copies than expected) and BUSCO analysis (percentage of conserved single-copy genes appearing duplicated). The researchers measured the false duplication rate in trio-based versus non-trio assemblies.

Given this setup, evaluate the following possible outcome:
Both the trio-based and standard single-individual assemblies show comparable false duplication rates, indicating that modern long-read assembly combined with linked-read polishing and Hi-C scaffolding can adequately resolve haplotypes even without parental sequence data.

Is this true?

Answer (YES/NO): NO